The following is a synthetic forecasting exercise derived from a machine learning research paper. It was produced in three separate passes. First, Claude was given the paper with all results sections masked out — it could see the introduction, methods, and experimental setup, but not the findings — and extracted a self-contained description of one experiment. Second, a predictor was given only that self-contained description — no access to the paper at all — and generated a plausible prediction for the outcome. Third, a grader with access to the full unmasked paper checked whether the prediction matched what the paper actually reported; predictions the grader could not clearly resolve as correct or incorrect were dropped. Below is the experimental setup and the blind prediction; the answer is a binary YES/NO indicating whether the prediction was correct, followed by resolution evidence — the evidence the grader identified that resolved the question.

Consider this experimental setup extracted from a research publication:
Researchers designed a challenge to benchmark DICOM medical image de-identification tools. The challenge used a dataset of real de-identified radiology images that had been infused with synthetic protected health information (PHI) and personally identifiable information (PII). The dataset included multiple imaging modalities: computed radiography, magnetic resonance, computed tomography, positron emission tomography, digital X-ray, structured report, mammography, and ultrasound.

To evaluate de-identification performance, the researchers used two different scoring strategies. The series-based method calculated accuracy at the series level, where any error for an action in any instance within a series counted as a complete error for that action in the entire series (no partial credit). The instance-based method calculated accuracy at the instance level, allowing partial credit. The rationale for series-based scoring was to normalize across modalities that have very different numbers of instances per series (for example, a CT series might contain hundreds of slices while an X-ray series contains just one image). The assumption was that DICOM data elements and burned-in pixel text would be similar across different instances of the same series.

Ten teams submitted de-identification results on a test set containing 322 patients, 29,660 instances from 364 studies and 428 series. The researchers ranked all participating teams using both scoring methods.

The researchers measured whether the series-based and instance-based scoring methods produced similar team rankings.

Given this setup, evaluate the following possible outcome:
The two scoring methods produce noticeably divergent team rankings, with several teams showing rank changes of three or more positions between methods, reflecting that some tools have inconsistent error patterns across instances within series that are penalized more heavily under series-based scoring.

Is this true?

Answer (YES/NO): NO